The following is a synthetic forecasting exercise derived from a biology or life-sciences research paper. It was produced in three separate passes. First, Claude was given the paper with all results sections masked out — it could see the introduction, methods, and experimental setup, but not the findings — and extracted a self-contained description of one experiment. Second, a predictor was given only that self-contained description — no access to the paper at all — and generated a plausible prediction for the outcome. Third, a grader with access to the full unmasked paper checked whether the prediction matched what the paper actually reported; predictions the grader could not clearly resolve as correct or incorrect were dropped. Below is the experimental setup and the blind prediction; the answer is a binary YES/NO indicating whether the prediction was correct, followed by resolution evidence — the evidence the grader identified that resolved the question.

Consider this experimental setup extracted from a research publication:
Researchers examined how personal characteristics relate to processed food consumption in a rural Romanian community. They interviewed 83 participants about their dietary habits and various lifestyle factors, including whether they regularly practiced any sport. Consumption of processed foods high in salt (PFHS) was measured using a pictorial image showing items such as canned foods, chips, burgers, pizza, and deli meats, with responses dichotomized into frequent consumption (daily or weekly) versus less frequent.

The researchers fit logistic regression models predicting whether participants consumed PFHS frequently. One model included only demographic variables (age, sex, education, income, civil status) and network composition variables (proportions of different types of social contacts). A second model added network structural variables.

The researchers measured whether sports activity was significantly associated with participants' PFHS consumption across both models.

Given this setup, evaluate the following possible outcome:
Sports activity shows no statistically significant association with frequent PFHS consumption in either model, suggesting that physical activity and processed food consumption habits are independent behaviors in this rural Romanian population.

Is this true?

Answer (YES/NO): NO